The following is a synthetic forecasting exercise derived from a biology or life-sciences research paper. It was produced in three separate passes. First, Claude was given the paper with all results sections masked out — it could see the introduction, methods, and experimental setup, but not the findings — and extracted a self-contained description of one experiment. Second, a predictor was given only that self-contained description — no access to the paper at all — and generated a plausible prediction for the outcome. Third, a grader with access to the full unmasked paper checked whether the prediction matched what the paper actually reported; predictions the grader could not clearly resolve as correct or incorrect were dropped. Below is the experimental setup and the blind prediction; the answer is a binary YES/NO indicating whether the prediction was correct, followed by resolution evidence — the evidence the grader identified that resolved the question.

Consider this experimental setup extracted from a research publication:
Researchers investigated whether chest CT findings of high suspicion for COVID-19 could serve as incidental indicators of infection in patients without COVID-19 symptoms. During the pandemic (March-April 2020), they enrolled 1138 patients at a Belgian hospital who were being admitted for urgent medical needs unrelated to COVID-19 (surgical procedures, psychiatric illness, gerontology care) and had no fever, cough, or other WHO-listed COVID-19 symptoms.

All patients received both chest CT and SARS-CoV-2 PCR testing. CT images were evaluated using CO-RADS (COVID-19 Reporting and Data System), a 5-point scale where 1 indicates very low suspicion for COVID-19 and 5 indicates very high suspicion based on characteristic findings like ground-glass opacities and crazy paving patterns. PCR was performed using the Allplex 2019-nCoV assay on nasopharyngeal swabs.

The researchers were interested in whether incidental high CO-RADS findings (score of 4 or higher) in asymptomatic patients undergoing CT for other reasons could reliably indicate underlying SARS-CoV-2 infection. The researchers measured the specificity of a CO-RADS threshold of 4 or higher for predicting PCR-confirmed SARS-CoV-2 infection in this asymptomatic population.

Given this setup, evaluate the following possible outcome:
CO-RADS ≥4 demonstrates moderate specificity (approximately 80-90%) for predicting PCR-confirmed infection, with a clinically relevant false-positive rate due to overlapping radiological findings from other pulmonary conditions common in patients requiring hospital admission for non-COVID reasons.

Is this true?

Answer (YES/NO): NO